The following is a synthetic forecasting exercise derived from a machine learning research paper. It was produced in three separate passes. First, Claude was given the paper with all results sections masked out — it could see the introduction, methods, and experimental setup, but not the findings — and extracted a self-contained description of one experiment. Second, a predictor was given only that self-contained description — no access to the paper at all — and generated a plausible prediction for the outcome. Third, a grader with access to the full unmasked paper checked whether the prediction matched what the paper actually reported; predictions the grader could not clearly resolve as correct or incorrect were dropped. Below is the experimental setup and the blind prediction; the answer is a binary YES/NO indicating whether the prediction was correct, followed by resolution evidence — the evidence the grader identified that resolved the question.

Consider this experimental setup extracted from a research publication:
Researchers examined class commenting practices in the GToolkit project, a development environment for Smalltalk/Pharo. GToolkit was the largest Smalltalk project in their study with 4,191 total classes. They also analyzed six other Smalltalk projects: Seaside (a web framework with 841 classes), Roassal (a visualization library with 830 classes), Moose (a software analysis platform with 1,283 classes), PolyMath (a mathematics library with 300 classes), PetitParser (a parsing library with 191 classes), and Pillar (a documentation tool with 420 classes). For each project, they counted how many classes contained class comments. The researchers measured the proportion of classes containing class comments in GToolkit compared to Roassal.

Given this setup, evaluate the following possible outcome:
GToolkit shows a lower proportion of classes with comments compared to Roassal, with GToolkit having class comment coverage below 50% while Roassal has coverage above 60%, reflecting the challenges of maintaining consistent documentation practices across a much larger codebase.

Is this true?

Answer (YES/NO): NO